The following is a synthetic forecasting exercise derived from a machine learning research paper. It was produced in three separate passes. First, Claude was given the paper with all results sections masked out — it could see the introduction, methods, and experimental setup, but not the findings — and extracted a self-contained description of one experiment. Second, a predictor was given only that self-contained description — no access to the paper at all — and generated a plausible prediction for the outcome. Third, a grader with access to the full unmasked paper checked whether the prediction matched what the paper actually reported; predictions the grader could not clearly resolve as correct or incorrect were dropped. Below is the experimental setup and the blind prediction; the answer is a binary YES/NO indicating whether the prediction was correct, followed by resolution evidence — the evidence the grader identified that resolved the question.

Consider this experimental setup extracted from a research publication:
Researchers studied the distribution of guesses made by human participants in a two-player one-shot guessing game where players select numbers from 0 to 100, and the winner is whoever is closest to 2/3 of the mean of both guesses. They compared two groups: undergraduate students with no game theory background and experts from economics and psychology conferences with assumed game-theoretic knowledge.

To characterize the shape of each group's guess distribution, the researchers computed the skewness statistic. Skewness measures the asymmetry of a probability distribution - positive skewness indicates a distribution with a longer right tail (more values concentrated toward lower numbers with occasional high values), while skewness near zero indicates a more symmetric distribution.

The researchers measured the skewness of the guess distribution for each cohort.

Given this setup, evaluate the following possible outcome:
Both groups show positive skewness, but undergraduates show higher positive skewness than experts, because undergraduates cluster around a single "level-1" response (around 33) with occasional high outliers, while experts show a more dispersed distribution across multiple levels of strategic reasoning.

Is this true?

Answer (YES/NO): NO